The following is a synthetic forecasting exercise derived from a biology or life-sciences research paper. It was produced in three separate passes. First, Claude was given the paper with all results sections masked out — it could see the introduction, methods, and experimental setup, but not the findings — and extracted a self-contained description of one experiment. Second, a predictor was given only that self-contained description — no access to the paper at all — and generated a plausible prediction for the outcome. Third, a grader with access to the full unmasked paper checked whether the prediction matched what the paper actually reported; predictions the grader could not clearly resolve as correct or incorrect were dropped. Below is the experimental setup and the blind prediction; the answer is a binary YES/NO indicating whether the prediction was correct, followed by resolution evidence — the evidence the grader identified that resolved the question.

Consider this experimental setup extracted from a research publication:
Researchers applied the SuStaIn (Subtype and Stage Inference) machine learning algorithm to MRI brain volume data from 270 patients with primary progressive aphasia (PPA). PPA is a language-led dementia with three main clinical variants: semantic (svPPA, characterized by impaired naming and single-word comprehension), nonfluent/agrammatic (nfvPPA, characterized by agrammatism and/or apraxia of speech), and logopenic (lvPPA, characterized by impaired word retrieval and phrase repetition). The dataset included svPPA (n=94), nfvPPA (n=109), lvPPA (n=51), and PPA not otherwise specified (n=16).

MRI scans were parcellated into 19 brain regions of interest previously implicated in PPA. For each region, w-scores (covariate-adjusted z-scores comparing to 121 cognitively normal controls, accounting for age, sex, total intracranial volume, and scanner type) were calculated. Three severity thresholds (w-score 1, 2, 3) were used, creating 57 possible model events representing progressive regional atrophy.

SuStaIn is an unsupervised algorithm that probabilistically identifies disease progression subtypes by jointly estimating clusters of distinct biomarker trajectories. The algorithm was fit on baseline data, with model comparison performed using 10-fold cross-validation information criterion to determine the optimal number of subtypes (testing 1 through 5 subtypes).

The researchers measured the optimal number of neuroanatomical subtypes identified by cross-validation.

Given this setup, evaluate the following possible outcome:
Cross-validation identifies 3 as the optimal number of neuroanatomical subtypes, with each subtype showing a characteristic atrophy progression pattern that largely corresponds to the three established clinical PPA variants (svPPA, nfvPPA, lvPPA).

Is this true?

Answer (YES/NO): NO